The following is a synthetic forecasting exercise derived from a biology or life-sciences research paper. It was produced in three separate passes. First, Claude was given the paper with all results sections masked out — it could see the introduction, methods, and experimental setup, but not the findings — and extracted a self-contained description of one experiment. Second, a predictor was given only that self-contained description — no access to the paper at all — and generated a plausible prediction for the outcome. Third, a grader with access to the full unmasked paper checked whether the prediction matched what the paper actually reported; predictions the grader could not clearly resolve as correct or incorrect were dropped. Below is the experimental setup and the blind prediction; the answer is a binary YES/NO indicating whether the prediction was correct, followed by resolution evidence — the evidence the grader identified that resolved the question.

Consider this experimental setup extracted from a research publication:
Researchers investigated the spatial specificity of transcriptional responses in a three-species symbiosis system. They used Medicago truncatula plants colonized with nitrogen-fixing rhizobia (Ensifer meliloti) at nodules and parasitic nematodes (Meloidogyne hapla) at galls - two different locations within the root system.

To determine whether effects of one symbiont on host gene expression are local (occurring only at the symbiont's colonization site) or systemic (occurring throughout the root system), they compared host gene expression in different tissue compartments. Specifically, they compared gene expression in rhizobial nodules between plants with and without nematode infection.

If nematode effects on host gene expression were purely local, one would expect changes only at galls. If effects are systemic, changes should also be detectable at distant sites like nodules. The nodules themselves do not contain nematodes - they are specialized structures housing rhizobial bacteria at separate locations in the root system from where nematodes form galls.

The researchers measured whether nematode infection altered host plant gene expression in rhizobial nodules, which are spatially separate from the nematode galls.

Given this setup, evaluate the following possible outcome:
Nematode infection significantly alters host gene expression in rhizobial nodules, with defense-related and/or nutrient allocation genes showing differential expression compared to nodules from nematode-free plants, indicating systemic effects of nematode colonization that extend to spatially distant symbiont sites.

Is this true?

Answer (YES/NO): YES